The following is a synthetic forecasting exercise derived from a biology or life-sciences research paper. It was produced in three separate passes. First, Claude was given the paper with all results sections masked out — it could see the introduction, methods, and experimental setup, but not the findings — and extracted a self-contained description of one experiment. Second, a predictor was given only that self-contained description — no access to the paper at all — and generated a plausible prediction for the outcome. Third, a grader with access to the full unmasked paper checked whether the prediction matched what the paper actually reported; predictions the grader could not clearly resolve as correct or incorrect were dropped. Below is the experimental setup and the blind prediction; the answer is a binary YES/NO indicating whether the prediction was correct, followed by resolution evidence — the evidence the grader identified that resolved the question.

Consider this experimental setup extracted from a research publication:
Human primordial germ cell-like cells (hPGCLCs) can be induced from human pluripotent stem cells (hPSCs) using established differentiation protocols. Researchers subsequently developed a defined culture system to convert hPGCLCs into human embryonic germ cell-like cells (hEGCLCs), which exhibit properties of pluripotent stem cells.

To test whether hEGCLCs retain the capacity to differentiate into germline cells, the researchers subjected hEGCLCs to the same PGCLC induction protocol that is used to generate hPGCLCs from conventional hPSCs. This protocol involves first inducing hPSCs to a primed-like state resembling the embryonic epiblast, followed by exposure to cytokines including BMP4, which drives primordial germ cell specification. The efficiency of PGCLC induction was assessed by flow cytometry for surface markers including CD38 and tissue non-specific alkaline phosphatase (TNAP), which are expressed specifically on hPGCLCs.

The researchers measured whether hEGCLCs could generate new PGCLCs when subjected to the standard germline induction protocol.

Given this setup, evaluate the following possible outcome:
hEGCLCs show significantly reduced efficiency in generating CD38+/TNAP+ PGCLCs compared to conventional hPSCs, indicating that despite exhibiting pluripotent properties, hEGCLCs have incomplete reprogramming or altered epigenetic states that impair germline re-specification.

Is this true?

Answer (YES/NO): NO